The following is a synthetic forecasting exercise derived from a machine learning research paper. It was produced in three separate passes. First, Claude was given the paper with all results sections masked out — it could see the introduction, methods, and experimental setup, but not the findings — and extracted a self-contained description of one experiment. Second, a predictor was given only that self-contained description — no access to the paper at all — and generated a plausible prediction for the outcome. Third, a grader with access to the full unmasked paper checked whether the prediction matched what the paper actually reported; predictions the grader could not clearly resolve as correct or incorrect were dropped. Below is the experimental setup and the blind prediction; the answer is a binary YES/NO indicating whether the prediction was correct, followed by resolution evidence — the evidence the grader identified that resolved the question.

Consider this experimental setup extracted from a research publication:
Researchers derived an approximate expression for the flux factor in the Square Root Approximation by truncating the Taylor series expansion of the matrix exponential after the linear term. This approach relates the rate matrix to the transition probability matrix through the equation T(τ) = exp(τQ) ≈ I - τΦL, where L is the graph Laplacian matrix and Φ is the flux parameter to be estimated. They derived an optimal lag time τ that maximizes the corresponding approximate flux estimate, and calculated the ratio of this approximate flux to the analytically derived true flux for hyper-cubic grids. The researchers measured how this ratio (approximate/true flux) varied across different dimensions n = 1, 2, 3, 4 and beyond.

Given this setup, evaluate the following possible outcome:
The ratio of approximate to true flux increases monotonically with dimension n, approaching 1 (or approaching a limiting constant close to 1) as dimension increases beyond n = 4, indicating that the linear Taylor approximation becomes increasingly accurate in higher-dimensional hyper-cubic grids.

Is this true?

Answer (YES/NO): NO